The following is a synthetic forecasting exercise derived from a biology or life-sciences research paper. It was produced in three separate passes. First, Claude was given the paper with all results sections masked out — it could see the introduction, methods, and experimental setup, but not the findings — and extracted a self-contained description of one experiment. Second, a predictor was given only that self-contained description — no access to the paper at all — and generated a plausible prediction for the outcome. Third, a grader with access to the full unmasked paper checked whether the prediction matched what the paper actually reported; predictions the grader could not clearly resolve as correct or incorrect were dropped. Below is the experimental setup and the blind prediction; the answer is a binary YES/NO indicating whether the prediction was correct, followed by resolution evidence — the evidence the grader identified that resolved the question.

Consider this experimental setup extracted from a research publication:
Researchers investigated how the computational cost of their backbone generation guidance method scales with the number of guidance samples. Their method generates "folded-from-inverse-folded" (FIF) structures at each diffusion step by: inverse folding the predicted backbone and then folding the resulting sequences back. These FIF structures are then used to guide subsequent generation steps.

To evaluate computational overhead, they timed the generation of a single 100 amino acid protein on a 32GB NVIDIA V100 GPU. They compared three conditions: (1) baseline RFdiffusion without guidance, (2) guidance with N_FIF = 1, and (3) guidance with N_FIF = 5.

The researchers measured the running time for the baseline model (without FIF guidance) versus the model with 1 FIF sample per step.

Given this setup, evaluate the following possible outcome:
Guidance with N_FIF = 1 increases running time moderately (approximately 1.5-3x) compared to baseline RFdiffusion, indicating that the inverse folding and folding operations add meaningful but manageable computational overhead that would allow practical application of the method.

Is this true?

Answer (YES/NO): YES